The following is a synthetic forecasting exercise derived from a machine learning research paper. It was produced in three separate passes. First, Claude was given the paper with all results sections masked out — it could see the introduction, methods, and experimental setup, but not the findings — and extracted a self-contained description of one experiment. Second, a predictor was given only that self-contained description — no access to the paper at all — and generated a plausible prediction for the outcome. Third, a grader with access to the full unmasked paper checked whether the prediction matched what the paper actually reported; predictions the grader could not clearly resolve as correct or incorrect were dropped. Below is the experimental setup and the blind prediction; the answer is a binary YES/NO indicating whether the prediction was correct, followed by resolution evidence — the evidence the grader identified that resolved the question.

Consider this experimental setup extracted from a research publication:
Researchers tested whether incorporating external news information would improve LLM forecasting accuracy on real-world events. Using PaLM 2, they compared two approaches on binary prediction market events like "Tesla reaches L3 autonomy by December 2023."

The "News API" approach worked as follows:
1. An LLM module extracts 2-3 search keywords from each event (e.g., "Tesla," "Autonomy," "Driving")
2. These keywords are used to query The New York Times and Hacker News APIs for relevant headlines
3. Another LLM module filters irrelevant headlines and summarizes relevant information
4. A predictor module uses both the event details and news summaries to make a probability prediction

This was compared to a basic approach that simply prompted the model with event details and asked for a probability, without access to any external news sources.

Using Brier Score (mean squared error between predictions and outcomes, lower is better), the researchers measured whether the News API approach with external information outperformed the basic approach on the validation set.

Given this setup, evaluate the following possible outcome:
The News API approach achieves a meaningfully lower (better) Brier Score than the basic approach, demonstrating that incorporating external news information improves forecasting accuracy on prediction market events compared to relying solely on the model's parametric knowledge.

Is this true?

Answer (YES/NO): NO